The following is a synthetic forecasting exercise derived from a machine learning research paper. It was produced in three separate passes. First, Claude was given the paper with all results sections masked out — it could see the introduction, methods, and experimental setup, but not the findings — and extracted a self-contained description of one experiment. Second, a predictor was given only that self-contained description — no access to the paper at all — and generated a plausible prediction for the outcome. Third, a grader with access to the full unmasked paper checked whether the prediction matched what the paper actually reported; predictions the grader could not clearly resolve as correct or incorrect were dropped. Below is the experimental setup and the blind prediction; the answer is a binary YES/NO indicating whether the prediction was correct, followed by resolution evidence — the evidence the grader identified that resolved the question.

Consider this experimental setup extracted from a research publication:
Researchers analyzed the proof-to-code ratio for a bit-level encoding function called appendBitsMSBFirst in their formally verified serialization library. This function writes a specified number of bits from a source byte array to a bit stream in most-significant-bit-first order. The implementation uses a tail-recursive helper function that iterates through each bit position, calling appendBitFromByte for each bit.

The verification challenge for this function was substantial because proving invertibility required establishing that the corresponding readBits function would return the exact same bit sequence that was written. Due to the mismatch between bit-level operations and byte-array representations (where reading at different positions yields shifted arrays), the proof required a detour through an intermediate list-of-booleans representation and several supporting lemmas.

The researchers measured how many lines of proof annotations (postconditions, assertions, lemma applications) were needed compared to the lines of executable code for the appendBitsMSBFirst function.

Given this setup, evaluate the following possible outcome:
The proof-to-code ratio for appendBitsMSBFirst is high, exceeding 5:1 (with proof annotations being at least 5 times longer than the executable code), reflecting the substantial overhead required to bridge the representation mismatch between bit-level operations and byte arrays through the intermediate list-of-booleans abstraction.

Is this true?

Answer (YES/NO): YES